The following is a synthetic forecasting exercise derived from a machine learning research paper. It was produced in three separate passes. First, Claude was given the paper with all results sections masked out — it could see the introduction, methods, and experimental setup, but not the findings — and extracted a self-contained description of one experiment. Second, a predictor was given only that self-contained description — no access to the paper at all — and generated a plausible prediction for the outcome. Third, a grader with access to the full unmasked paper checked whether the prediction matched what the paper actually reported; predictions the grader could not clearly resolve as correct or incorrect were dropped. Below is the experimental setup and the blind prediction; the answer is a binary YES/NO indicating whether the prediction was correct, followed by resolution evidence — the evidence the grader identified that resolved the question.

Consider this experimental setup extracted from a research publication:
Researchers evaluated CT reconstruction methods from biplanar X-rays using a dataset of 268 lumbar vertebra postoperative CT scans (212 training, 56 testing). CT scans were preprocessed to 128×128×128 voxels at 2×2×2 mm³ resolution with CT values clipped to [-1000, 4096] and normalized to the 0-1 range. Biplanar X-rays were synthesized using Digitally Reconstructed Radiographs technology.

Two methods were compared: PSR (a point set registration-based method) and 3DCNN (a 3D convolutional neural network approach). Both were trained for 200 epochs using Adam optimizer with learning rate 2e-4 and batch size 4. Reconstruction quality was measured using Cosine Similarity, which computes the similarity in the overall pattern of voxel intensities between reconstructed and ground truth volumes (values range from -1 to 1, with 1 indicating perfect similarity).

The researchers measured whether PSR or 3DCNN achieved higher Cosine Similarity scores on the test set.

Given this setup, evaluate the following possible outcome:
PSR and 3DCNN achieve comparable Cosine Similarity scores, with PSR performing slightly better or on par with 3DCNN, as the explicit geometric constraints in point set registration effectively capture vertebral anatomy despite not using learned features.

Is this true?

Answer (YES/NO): NO